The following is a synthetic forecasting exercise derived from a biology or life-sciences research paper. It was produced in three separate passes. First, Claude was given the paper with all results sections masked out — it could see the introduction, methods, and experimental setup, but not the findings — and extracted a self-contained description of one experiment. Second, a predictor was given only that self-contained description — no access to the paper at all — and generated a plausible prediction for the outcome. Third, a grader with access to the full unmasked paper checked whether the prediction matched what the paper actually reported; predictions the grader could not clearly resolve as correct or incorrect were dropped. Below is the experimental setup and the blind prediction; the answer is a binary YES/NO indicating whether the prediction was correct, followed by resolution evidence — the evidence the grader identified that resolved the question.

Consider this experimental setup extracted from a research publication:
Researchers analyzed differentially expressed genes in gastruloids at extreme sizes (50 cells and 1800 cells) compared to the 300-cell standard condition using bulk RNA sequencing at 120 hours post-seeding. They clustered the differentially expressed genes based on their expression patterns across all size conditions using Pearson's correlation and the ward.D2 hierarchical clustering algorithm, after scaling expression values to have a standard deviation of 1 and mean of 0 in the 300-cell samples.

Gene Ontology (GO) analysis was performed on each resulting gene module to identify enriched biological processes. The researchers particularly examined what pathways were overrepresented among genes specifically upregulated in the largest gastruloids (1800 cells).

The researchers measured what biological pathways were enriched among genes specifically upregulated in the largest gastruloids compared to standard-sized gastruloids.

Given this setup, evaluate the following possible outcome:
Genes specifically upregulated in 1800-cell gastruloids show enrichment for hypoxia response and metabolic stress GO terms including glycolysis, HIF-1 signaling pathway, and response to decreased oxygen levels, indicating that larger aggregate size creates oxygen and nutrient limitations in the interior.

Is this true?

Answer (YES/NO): YES